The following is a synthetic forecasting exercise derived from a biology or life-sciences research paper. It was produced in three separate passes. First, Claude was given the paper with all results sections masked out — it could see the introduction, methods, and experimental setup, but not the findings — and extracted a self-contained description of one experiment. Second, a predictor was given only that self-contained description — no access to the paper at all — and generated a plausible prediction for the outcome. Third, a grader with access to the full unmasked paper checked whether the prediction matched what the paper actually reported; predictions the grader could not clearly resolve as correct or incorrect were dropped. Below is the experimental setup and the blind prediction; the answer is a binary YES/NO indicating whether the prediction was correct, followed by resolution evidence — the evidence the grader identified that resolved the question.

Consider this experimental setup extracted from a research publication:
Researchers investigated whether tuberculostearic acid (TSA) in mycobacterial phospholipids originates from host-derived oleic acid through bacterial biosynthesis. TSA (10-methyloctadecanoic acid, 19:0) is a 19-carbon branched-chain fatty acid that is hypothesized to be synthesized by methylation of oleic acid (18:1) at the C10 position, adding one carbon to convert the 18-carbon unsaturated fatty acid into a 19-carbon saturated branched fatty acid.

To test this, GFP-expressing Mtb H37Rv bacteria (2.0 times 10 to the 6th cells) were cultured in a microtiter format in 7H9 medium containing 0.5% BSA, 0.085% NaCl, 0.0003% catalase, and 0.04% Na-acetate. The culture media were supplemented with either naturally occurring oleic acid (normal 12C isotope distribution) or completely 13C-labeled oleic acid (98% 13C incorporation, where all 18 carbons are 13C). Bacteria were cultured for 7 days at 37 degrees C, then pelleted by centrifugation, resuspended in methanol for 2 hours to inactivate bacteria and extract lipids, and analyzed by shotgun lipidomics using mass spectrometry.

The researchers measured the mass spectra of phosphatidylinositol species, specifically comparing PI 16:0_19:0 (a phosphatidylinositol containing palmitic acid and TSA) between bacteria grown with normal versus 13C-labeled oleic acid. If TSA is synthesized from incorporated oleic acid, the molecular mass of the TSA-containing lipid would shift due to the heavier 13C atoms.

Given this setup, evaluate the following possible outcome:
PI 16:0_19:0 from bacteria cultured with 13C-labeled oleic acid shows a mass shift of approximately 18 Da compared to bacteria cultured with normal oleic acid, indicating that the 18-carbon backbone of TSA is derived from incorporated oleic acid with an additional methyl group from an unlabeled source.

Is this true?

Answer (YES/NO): YES